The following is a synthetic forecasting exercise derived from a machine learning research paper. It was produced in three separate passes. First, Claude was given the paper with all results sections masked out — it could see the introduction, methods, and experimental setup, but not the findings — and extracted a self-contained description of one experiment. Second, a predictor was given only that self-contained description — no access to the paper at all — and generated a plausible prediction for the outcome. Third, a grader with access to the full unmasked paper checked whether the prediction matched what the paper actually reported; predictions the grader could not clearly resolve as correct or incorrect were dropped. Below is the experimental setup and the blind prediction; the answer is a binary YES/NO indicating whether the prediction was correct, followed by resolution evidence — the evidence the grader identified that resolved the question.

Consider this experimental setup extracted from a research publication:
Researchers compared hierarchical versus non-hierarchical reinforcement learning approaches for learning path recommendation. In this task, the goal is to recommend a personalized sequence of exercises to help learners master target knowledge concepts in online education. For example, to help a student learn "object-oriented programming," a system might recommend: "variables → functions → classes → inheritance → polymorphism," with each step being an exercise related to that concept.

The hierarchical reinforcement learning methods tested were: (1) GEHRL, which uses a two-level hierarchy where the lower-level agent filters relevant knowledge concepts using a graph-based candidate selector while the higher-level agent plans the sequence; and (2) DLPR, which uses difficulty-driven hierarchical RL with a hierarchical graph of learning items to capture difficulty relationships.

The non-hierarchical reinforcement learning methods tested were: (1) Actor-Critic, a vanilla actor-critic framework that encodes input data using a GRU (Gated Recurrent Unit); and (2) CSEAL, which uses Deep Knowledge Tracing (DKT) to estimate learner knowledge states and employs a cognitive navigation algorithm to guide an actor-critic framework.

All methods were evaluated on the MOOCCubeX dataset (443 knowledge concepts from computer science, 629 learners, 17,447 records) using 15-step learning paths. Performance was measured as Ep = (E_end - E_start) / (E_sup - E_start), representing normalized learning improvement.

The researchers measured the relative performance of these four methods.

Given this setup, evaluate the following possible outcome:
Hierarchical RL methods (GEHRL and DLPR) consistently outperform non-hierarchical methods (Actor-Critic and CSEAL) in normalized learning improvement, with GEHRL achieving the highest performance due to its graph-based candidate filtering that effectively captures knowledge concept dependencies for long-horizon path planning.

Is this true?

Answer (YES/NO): NO